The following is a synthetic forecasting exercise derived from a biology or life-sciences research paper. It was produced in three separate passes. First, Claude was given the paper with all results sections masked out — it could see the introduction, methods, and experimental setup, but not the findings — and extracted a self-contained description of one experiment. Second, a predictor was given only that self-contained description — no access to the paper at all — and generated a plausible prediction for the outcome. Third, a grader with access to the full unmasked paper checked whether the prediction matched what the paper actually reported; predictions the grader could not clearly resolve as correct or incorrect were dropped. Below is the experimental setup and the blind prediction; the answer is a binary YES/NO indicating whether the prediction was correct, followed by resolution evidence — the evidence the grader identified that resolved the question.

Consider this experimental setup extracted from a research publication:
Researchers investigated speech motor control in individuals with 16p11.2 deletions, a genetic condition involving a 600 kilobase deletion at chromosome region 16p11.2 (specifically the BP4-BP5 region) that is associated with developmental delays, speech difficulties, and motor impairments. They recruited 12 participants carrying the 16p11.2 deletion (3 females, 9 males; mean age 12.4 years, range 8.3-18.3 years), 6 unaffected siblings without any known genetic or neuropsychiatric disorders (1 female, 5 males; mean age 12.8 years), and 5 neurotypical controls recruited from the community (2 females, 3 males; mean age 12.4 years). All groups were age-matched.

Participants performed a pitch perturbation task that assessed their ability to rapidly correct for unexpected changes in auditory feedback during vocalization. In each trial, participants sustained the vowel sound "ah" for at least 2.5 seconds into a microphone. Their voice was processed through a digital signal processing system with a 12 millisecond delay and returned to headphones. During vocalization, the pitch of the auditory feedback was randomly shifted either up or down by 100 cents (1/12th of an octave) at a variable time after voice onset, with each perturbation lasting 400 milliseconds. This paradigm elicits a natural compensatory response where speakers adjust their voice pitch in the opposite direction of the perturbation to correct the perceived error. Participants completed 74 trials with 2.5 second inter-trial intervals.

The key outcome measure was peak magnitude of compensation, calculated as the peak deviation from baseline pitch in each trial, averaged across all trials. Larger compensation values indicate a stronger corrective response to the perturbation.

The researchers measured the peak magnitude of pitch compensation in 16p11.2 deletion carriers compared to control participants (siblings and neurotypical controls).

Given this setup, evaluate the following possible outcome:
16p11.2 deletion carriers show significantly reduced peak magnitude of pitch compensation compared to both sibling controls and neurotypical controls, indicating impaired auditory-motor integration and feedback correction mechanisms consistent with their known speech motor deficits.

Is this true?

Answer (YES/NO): NO